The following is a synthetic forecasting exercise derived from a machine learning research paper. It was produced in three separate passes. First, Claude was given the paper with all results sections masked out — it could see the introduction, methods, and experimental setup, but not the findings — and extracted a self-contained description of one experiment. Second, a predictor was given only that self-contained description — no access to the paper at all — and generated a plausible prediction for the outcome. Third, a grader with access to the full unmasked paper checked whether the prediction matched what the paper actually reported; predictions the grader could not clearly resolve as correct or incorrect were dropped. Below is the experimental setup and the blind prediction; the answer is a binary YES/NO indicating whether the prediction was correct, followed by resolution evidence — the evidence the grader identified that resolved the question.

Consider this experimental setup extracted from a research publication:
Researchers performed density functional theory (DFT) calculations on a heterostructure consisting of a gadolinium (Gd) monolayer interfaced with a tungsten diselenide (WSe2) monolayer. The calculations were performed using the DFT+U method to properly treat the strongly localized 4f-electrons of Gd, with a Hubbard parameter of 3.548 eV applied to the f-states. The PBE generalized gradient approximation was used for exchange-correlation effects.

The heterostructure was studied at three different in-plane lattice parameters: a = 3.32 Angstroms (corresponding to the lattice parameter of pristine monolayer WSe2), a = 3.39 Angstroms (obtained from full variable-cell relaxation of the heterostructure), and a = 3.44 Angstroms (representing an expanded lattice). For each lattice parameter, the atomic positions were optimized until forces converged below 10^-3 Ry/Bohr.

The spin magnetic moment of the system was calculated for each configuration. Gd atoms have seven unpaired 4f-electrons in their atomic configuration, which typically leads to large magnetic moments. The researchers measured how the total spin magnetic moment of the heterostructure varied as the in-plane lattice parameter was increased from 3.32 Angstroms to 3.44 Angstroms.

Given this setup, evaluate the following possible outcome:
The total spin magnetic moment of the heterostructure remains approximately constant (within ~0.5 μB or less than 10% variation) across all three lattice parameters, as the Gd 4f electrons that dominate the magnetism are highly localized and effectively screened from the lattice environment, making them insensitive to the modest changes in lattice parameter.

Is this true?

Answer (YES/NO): YES